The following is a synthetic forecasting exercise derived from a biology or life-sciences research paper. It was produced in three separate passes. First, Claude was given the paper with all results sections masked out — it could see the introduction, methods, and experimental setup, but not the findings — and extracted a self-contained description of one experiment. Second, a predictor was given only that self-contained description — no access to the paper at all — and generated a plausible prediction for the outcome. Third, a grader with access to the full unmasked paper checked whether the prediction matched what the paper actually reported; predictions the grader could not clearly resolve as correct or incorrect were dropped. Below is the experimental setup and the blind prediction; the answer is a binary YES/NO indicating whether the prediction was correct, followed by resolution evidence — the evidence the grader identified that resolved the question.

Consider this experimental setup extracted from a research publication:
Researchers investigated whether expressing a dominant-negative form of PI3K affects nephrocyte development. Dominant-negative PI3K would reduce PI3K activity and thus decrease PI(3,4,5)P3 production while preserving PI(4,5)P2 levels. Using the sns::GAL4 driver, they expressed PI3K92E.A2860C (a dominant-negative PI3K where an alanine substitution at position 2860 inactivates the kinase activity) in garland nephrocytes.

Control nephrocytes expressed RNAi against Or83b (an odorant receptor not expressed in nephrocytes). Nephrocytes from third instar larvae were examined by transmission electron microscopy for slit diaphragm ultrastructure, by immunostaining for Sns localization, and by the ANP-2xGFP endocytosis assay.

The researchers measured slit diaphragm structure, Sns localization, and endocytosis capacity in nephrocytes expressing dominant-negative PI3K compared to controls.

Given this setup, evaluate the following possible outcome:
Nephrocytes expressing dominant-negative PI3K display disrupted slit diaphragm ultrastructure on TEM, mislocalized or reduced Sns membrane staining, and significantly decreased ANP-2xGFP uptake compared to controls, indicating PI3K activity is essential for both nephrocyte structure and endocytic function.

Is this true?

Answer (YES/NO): NO